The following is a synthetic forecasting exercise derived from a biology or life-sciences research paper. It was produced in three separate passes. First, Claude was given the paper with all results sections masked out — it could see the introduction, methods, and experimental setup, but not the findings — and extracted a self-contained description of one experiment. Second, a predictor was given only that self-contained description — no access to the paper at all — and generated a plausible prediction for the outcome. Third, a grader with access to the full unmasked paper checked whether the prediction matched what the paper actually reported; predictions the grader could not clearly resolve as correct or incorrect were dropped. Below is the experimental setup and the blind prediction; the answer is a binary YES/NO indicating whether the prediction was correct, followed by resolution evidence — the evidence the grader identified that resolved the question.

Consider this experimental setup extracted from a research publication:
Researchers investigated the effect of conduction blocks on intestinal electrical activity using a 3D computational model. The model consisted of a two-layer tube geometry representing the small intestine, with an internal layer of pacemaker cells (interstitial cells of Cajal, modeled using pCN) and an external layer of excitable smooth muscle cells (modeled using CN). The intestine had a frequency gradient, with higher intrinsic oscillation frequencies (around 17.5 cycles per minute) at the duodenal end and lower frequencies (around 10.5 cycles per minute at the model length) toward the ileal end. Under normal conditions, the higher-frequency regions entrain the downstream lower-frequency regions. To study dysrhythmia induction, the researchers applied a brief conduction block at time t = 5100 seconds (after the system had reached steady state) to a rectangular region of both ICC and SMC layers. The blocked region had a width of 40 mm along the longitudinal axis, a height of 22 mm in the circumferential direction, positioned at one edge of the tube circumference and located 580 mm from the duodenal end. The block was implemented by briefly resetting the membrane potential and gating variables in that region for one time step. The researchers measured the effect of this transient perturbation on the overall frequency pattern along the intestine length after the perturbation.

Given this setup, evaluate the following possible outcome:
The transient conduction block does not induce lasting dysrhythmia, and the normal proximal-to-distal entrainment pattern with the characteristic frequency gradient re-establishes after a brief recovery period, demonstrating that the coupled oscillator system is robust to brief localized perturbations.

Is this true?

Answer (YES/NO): NO